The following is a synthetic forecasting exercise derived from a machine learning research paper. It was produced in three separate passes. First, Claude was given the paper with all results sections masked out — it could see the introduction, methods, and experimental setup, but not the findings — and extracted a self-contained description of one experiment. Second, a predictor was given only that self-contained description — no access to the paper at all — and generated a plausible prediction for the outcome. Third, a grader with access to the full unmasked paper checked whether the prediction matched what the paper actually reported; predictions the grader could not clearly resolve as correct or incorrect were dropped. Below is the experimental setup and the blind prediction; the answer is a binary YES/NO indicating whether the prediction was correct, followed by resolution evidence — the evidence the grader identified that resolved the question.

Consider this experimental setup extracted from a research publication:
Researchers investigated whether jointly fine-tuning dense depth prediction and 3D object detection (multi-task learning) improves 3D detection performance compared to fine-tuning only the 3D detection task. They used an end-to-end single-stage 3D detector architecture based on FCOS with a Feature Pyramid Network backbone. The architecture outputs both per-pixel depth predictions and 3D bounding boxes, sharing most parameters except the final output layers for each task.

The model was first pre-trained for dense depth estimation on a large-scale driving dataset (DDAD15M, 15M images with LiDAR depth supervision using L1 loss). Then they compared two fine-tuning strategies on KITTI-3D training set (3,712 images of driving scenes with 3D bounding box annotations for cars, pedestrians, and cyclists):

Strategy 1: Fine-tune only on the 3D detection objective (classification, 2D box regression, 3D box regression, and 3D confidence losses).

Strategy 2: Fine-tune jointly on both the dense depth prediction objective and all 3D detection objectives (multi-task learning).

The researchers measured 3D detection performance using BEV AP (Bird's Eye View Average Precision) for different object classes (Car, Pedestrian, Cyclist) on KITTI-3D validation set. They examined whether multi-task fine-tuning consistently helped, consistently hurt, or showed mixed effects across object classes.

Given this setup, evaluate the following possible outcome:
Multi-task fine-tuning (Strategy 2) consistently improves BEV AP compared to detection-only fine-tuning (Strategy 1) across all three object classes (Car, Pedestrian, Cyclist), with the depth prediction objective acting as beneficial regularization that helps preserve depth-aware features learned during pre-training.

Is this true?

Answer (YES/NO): NO